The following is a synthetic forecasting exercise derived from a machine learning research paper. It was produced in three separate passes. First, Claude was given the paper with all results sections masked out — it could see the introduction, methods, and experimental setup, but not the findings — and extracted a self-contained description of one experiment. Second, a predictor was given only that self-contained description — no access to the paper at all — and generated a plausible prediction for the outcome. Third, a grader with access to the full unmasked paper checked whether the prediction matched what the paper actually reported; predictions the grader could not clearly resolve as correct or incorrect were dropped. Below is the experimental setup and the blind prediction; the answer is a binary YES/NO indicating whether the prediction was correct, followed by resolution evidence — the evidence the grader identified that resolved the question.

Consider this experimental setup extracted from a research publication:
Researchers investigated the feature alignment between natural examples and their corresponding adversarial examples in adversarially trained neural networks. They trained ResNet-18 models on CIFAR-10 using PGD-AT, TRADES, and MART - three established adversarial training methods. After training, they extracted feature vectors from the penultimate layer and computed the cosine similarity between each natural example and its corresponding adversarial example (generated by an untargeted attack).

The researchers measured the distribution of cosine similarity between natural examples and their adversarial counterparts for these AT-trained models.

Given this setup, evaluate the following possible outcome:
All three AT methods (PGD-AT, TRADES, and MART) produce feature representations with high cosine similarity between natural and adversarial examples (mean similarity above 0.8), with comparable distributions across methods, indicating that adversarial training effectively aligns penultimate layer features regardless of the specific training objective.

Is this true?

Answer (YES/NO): NO